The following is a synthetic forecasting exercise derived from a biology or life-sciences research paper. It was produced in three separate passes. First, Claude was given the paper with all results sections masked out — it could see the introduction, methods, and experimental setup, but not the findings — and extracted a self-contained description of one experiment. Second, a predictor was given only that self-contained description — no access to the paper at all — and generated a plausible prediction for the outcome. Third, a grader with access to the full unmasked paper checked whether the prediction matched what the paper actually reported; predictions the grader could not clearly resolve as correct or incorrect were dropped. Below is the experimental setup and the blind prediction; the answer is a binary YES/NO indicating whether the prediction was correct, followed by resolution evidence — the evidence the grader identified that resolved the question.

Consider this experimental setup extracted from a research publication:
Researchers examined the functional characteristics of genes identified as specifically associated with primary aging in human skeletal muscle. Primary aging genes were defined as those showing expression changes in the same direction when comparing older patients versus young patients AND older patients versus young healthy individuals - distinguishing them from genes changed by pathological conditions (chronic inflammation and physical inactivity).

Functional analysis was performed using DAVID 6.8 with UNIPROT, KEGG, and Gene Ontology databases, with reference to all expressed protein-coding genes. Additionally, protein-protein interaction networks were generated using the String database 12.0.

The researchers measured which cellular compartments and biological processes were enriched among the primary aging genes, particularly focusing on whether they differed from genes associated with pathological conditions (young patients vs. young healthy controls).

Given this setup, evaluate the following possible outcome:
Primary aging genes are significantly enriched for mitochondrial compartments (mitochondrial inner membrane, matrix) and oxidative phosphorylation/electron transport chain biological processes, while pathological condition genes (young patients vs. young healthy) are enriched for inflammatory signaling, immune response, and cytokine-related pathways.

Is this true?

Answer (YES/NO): NO